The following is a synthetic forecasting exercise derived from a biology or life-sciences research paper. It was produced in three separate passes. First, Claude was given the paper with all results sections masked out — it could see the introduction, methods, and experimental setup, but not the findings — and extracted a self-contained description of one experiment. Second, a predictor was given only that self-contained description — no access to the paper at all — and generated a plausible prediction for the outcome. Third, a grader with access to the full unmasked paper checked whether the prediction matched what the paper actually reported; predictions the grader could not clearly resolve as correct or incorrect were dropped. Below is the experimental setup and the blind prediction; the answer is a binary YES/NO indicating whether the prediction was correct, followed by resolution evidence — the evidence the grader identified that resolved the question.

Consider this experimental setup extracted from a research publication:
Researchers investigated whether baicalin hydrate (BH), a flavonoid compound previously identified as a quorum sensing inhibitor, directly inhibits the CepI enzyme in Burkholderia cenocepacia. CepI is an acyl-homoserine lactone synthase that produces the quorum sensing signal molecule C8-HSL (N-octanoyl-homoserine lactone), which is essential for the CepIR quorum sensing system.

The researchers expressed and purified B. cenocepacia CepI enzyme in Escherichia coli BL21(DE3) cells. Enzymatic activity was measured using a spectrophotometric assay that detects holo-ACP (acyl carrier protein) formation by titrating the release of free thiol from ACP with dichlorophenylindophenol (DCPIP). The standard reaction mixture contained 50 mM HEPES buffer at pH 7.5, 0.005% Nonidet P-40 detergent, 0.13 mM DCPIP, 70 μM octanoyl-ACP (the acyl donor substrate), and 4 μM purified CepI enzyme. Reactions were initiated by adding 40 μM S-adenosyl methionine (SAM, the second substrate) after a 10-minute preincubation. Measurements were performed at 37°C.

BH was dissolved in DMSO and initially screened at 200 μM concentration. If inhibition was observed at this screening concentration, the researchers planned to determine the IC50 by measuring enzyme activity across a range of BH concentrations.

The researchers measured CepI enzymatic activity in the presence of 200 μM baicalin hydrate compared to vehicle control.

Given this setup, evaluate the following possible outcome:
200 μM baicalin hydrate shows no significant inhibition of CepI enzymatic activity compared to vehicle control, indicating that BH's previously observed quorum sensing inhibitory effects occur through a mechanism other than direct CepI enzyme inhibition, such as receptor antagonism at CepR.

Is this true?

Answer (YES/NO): NO